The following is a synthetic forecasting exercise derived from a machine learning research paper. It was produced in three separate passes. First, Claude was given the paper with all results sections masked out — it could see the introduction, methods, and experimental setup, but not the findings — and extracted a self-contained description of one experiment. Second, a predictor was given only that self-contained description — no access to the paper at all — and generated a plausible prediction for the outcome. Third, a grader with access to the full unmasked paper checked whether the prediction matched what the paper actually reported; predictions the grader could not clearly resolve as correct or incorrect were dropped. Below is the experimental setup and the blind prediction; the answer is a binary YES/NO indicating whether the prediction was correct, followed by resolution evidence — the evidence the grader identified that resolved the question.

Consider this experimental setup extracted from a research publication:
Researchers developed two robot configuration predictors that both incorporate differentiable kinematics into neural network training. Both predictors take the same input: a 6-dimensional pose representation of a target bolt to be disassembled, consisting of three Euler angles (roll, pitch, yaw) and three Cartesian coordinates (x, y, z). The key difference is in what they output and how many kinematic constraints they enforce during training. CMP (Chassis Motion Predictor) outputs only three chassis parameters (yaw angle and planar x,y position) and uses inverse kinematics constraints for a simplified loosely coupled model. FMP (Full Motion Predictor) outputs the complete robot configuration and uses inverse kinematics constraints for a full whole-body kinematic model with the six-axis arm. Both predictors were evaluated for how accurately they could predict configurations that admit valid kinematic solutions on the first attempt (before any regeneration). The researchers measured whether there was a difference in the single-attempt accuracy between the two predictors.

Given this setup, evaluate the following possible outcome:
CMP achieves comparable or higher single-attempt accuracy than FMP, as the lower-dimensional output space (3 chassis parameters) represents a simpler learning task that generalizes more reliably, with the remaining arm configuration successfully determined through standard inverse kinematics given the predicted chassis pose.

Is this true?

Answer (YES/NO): NO